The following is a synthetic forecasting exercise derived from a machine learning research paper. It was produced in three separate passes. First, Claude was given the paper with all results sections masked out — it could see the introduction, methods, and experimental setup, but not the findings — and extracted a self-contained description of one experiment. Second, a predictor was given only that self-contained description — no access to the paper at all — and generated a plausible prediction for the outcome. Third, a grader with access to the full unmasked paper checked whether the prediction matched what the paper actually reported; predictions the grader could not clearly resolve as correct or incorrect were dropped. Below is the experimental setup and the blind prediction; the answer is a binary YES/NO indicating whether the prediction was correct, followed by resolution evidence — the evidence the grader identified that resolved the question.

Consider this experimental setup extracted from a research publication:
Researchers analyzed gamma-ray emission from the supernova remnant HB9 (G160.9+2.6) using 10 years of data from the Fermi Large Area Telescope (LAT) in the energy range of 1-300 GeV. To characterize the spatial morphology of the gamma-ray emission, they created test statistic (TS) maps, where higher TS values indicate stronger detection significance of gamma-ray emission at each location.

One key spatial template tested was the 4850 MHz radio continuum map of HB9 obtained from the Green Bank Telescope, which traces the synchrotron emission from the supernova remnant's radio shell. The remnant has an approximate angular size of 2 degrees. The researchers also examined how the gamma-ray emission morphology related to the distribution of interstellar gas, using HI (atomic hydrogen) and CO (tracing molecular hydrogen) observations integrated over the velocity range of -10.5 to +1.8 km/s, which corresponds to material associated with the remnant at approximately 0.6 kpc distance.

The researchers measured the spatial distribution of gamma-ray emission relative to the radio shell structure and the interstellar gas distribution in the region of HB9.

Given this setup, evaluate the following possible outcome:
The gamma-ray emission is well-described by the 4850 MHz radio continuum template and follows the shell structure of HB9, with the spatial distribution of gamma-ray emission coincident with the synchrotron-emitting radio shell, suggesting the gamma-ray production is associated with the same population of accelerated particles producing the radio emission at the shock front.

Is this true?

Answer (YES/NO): NO